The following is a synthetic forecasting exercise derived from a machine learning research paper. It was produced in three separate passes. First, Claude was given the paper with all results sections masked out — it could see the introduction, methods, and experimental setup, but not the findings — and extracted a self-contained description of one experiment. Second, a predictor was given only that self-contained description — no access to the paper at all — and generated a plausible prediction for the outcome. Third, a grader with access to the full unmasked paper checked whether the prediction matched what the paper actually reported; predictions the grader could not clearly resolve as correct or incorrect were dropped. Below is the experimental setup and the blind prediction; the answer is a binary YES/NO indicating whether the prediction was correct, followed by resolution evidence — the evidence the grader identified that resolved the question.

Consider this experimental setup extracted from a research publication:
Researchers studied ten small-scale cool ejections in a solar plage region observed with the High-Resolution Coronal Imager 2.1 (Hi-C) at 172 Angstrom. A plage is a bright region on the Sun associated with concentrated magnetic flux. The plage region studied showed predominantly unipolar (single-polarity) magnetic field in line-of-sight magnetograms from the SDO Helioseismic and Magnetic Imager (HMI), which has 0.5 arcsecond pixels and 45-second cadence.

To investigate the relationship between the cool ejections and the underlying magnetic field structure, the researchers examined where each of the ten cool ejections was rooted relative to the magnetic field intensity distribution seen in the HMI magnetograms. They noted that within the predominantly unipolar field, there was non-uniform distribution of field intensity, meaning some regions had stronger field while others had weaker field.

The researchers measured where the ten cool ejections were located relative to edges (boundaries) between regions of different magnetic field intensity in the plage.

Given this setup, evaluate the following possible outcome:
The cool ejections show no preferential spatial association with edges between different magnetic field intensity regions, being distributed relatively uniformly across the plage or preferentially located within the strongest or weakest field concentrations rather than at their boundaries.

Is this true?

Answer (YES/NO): NO